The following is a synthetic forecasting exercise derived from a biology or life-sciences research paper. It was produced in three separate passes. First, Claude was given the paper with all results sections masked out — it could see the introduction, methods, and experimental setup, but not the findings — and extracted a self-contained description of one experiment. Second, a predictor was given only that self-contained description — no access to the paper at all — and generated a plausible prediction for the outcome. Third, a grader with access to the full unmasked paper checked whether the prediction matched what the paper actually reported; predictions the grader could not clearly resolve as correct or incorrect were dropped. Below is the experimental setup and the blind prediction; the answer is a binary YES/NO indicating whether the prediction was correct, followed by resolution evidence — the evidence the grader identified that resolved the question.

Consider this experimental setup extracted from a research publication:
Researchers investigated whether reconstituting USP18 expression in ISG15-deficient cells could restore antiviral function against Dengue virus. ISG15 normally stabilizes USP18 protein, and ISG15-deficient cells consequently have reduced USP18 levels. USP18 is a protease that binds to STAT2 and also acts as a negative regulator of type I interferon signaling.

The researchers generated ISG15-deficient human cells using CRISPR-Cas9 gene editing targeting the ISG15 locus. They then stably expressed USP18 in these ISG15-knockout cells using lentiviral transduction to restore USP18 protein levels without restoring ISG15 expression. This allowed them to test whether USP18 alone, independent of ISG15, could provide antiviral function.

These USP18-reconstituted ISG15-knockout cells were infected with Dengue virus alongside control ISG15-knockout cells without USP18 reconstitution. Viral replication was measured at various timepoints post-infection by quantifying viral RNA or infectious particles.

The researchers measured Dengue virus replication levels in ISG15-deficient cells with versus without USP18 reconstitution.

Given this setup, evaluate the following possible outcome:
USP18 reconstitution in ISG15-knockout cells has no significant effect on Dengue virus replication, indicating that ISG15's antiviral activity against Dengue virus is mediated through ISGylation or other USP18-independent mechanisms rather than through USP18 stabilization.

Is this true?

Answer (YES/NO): NO